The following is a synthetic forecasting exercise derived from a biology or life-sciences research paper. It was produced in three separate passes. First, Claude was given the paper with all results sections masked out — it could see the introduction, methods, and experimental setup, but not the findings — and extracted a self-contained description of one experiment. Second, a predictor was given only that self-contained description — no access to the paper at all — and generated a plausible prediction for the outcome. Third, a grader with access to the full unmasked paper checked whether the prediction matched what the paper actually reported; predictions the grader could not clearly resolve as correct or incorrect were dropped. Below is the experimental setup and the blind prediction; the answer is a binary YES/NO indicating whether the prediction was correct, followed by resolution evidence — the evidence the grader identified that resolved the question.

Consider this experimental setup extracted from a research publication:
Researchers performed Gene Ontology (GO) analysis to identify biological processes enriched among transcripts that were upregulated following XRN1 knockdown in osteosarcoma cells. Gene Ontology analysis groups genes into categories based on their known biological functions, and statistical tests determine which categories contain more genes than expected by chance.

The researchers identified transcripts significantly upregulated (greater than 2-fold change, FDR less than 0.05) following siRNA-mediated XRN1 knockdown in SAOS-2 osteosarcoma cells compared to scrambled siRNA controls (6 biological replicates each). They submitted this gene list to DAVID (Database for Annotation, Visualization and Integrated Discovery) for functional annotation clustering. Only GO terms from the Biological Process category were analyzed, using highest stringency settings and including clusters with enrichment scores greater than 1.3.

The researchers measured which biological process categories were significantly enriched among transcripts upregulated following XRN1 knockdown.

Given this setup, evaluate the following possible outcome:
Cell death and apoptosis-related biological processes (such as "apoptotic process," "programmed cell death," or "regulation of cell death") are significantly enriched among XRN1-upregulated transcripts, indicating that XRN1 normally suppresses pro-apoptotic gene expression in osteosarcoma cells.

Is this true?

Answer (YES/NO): NO